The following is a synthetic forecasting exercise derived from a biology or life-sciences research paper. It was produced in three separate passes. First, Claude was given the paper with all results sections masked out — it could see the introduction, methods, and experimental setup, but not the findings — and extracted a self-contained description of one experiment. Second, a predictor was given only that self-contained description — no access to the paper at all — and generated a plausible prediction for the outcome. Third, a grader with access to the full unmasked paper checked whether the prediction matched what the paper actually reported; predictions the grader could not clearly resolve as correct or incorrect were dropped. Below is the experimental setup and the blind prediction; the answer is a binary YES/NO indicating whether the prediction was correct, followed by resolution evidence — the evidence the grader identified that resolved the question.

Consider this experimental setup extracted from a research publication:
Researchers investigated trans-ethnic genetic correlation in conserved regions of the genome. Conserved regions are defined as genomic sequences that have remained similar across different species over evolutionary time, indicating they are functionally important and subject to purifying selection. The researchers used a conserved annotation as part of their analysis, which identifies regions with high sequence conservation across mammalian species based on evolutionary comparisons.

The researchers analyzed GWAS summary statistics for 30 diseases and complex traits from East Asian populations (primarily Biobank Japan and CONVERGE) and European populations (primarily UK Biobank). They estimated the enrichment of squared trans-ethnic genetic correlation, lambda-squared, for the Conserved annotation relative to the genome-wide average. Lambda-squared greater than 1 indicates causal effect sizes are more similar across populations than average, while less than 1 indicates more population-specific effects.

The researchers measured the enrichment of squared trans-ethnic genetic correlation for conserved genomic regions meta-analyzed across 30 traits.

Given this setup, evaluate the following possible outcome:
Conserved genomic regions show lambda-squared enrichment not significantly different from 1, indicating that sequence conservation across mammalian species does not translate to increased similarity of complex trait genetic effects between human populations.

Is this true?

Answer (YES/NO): NO